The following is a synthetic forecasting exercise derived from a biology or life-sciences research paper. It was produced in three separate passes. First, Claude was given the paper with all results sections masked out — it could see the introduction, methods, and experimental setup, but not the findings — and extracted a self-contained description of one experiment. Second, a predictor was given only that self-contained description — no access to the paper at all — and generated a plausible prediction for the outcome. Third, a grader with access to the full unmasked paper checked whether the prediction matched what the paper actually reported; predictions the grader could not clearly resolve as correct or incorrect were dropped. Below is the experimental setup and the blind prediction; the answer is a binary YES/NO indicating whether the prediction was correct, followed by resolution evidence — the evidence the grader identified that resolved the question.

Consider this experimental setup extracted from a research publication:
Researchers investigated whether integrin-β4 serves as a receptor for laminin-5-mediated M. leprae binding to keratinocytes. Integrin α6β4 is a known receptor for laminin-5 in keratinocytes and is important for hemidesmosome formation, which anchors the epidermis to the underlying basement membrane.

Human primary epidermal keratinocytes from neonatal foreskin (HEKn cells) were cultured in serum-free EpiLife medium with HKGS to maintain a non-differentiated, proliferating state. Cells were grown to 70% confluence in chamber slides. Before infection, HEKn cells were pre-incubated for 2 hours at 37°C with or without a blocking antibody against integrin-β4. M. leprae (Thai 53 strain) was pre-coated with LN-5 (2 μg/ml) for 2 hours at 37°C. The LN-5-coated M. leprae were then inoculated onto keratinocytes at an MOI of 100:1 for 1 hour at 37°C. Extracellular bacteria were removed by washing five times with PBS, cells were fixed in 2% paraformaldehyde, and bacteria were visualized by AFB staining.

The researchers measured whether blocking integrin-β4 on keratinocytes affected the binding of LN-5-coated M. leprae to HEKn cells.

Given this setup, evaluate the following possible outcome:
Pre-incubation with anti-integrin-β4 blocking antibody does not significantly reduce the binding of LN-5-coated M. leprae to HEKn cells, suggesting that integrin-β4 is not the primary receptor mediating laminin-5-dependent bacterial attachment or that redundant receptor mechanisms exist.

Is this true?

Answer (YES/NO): NO